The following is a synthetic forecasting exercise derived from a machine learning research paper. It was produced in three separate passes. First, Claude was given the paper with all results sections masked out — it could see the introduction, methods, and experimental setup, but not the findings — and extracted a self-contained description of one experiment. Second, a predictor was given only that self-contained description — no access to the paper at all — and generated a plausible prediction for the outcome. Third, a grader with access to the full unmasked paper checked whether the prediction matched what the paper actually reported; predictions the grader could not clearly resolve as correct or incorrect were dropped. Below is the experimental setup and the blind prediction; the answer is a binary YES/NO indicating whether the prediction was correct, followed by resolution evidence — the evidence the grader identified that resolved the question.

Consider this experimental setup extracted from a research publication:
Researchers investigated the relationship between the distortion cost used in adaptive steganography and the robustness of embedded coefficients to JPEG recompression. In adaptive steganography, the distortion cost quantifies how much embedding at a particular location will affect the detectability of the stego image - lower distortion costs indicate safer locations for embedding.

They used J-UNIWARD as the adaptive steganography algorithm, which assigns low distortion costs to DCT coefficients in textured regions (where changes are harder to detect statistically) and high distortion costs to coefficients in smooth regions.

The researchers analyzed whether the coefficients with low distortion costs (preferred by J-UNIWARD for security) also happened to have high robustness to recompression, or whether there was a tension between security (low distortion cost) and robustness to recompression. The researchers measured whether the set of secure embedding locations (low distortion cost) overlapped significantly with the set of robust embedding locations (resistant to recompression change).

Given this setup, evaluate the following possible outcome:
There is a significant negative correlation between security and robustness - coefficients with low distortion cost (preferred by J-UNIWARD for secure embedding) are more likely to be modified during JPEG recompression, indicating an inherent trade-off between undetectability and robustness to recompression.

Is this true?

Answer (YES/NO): YES